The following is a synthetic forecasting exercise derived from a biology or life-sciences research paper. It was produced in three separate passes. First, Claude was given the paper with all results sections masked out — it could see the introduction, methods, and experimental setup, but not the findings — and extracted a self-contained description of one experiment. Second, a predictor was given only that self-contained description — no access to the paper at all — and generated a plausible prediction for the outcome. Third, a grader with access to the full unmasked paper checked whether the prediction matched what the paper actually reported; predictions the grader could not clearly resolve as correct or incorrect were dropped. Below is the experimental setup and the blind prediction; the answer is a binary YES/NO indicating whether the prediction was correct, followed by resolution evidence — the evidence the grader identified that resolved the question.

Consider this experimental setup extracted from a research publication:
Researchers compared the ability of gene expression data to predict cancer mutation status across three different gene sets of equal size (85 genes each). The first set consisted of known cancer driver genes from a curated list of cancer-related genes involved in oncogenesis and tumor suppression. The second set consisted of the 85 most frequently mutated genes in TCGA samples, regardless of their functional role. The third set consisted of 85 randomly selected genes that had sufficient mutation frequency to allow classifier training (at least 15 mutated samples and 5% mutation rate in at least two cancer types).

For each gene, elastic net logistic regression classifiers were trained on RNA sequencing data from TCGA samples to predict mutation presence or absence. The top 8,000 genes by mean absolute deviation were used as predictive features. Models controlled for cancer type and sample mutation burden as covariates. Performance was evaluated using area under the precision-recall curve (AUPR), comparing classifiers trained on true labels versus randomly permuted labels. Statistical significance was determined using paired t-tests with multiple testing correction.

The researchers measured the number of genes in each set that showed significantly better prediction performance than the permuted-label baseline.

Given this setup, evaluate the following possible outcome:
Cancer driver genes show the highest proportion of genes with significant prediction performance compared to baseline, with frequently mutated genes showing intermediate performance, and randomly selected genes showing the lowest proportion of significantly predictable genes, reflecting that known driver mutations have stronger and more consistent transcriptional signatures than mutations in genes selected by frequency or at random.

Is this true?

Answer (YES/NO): NO